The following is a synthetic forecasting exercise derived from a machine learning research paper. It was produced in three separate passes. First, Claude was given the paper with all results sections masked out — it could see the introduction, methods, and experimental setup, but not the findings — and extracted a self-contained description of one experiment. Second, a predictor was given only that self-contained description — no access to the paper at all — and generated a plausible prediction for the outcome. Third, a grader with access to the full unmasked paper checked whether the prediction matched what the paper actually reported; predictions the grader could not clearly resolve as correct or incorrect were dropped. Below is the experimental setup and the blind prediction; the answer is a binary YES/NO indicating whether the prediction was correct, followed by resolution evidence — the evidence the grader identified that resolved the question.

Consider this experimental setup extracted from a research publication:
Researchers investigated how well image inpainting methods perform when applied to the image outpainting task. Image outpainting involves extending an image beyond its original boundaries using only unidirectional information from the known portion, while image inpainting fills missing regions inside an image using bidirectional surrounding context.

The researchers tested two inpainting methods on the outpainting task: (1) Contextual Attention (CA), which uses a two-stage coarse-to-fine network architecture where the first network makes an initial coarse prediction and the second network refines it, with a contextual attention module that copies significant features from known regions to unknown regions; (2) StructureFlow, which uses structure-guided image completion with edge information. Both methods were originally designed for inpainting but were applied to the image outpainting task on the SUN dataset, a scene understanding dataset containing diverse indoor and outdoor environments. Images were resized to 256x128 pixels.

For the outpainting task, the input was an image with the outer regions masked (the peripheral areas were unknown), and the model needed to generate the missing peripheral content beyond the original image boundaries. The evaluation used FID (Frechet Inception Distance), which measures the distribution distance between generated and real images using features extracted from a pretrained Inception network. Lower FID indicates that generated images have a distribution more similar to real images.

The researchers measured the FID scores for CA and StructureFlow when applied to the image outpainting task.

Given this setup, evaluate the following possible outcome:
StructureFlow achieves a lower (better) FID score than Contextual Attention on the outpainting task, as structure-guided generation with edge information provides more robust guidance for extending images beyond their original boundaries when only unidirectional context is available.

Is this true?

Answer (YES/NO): YES